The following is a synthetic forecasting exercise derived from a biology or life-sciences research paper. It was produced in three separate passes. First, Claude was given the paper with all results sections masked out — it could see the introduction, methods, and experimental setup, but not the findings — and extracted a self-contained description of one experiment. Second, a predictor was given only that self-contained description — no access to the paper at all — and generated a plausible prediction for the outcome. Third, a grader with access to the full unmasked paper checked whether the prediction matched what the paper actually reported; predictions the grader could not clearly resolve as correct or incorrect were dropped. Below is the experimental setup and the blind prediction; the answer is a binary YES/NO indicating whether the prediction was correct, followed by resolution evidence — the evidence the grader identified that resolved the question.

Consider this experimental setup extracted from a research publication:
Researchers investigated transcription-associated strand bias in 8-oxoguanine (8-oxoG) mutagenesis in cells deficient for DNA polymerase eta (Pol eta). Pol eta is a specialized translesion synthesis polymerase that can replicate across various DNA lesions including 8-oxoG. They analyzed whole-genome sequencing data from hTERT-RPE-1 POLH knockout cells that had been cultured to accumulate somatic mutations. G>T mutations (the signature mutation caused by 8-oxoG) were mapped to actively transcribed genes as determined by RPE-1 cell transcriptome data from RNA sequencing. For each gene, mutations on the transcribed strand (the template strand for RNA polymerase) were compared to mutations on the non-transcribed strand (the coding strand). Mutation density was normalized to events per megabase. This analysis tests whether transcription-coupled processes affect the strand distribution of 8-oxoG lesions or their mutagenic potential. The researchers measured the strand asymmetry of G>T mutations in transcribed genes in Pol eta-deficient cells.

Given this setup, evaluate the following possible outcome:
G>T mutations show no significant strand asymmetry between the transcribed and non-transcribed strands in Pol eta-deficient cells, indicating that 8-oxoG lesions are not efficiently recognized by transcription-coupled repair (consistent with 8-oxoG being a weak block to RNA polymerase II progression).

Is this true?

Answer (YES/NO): NO